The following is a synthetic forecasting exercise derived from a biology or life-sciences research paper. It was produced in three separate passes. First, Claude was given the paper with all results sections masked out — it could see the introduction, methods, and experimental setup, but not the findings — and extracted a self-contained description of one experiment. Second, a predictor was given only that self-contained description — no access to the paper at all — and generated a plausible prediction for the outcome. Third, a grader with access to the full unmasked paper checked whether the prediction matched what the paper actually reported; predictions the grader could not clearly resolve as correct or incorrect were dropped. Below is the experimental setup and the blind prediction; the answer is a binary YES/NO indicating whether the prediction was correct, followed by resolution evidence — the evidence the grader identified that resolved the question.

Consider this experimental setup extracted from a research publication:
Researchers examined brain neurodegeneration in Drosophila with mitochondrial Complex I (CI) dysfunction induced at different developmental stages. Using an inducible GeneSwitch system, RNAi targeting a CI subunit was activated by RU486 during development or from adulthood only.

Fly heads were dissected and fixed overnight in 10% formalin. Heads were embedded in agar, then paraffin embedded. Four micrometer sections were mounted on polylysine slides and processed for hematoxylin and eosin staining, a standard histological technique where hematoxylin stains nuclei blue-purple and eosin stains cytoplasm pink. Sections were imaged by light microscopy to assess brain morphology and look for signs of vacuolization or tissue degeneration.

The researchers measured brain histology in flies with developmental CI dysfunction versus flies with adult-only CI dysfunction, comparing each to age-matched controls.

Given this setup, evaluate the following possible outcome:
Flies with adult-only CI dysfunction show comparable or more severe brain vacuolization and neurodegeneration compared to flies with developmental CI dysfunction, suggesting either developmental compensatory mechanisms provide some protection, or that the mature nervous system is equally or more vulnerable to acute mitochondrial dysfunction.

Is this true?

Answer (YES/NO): NO